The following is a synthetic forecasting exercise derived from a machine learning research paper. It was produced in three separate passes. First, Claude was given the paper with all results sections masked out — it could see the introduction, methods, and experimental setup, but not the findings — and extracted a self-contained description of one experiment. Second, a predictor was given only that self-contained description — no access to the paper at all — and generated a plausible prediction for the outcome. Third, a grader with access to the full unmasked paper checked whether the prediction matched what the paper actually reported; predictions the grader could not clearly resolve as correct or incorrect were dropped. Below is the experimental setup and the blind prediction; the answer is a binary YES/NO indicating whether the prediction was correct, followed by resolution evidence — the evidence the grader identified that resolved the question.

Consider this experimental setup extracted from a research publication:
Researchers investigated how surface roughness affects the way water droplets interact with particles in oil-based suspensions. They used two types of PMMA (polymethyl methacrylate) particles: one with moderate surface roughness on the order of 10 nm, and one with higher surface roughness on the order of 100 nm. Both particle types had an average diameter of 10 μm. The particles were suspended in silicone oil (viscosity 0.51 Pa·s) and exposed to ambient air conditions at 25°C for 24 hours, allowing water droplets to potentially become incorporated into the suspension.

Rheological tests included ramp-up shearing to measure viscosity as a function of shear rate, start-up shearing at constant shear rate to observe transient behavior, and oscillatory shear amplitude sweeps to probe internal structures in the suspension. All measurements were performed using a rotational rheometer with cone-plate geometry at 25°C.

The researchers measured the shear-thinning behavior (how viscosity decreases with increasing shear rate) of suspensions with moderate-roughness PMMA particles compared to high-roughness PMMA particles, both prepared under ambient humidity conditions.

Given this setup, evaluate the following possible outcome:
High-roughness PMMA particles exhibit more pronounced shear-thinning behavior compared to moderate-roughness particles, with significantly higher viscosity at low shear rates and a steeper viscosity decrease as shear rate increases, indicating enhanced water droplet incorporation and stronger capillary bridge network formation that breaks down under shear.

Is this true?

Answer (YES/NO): NO